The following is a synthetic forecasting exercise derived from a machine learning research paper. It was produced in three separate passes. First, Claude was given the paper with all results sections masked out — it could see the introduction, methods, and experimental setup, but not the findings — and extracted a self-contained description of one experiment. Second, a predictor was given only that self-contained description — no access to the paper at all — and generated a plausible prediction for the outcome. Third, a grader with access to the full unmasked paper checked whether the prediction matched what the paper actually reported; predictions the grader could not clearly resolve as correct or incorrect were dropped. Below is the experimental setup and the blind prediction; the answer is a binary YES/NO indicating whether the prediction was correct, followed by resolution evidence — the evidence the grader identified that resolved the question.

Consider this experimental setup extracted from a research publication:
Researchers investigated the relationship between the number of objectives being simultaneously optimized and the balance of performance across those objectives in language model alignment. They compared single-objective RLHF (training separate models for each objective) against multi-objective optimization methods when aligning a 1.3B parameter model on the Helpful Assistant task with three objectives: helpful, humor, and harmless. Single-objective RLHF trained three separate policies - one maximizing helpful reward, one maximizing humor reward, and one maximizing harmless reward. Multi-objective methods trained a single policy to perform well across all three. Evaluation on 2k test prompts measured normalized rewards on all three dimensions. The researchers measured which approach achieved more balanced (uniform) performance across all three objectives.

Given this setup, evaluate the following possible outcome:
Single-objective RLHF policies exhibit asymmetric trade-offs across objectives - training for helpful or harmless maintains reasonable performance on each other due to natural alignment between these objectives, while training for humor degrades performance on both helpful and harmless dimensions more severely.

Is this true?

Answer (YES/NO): NO